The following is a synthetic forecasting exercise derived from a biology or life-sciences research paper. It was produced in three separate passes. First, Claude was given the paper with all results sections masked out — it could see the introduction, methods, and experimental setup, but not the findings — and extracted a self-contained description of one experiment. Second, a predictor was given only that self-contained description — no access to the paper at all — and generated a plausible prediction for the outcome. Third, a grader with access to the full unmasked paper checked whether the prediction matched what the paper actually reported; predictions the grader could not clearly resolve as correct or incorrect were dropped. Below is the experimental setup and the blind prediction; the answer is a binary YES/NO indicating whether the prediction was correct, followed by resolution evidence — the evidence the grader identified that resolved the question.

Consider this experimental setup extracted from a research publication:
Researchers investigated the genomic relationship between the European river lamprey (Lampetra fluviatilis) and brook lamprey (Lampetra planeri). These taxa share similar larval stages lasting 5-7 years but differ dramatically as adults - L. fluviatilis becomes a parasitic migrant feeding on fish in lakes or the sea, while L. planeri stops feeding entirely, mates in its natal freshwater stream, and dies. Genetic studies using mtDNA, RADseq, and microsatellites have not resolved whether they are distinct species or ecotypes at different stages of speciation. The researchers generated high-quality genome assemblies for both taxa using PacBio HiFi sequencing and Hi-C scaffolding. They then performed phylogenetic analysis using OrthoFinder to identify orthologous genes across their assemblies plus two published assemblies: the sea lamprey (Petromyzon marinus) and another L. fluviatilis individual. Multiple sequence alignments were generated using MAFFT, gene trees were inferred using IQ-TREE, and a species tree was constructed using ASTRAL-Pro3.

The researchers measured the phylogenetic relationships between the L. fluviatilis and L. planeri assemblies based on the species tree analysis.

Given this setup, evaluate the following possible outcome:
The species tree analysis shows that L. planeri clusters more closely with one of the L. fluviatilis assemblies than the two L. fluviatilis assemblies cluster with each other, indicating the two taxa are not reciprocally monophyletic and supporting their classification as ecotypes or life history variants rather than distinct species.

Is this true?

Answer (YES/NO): YES